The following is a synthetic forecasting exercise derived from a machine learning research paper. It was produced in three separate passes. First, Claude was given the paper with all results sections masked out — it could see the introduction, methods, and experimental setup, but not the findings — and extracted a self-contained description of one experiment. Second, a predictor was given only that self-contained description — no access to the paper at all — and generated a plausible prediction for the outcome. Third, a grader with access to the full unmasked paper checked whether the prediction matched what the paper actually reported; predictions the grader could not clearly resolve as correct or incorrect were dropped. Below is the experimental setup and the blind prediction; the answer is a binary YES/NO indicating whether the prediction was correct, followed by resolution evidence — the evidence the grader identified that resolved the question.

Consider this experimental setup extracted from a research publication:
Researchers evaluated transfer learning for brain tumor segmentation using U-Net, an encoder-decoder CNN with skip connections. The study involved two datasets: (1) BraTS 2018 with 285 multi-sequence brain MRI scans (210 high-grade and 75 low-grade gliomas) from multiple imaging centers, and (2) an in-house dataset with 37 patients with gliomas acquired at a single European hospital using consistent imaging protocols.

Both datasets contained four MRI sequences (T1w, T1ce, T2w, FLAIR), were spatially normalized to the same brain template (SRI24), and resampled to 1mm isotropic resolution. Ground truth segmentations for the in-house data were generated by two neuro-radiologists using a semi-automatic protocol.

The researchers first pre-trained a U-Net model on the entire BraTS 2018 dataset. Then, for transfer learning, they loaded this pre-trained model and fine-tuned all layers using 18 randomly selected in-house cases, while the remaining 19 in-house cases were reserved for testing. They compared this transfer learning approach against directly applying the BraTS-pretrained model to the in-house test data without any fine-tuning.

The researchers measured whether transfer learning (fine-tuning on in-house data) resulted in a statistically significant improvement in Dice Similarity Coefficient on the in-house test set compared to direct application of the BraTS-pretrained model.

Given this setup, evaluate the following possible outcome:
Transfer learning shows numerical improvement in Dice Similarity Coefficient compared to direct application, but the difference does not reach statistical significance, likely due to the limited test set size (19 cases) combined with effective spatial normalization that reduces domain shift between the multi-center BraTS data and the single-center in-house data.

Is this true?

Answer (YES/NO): NO